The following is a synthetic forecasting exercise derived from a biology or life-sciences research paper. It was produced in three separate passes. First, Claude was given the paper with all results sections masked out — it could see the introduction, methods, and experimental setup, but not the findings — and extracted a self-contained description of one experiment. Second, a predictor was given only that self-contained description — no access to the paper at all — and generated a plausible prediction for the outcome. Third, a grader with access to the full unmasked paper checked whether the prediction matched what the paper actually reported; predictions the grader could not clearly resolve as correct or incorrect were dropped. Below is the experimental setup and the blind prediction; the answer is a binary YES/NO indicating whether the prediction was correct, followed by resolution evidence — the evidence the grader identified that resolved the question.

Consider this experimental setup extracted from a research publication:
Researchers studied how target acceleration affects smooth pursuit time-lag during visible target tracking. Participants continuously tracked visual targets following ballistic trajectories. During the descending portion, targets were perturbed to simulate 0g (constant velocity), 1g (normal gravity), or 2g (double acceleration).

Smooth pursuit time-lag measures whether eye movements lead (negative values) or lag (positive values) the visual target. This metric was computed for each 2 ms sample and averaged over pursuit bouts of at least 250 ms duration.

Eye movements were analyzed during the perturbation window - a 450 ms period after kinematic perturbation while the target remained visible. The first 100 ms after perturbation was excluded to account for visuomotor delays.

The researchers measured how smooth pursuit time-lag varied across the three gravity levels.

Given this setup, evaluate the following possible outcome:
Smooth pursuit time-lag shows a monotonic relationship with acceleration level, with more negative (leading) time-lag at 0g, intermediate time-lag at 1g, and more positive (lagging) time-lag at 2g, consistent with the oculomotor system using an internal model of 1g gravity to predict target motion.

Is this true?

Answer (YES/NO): YES